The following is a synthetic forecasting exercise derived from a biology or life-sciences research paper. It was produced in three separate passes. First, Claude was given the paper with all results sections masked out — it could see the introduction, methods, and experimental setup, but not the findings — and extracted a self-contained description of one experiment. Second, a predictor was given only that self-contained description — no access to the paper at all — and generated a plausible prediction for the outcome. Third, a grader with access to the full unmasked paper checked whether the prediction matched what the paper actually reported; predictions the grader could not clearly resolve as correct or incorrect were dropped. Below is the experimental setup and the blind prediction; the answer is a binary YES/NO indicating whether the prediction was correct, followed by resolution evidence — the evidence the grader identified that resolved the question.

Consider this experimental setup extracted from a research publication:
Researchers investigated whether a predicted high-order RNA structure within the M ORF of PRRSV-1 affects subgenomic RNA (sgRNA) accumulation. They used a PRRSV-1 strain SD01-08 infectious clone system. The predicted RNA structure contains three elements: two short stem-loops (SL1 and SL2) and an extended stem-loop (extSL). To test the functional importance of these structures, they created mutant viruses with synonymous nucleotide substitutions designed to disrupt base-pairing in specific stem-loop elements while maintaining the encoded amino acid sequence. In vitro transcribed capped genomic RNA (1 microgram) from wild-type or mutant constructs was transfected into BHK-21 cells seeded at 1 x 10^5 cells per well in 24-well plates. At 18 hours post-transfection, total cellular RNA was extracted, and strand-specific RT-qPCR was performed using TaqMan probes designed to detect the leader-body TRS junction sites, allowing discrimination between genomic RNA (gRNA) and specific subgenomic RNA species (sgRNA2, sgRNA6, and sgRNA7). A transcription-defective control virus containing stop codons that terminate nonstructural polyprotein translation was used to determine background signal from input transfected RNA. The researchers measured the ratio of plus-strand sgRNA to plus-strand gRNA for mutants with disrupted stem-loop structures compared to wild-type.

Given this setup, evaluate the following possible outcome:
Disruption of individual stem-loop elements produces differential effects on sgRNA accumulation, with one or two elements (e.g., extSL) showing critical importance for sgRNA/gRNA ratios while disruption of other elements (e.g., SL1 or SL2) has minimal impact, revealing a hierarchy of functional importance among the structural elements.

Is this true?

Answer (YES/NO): NO